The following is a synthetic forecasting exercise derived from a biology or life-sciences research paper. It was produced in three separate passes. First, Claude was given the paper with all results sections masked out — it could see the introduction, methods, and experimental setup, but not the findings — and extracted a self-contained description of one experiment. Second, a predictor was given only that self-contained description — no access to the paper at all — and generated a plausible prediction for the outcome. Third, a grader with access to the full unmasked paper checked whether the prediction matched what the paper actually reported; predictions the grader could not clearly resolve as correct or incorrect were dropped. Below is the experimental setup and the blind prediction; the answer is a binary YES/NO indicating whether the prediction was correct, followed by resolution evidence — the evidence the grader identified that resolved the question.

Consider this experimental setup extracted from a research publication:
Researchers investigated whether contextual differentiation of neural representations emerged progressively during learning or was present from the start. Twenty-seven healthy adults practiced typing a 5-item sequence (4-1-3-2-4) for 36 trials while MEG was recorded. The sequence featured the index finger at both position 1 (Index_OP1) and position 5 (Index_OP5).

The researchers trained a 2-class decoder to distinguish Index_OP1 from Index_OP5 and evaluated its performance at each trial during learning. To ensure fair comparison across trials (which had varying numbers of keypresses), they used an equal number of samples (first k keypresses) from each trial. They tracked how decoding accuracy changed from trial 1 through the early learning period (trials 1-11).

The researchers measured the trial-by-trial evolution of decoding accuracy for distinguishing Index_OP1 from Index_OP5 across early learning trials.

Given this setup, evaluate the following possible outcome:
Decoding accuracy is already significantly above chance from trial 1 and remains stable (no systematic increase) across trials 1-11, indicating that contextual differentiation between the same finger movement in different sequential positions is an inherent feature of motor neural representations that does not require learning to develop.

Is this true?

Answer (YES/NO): NO